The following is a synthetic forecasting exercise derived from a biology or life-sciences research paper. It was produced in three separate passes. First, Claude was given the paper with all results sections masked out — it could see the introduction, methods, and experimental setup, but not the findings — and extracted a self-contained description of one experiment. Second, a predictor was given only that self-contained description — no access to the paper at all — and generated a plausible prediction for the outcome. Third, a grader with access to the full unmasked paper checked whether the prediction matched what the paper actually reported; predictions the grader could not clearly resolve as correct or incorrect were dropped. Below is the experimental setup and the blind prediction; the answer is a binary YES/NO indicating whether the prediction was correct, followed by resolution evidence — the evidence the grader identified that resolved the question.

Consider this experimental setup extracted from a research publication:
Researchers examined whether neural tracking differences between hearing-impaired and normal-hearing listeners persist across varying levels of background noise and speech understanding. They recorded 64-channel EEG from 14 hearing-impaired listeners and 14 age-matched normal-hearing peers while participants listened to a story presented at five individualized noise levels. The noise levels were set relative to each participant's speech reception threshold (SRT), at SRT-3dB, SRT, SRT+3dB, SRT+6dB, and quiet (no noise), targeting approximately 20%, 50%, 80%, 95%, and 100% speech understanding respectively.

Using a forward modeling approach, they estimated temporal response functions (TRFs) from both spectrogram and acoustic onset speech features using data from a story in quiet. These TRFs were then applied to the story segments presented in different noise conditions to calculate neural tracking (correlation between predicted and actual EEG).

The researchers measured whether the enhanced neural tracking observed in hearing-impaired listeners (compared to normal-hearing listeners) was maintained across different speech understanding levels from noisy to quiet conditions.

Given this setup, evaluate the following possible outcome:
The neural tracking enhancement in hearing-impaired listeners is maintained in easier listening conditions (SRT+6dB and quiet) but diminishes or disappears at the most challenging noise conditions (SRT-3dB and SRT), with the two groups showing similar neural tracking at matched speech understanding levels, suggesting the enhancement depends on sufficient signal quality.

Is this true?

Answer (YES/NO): NO